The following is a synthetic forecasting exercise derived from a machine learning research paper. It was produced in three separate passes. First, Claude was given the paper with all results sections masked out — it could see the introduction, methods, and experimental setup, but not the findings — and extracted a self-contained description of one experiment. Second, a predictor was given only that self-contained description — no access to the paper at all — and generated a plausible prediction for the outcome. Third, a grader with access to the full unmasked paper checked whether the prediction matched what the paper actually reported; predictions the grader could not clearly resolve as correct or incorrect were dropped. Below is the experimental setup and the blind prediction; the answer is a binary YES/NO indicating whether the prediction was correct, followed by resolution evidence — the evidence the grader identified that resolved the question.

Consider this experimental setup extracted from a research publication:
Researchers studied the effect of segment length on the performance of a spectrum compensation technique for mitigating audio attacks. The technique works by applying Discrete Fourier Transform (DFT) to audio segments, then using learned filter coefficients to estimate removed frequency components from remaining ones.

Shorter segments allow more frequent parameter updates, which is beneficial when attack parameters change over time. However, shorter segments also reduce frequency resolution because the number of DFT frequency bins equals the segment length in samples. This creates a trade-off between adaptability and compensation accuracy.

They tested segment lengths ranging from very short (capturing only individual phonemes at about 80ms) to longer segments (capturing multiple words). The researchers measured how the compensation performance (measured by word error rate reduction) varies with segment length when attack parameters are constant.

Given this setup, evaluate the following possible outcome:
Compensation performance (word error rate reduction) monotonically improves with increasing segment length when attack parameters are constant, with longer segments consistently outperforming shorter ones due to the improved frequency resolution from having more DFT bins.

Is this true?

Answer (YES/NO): NO